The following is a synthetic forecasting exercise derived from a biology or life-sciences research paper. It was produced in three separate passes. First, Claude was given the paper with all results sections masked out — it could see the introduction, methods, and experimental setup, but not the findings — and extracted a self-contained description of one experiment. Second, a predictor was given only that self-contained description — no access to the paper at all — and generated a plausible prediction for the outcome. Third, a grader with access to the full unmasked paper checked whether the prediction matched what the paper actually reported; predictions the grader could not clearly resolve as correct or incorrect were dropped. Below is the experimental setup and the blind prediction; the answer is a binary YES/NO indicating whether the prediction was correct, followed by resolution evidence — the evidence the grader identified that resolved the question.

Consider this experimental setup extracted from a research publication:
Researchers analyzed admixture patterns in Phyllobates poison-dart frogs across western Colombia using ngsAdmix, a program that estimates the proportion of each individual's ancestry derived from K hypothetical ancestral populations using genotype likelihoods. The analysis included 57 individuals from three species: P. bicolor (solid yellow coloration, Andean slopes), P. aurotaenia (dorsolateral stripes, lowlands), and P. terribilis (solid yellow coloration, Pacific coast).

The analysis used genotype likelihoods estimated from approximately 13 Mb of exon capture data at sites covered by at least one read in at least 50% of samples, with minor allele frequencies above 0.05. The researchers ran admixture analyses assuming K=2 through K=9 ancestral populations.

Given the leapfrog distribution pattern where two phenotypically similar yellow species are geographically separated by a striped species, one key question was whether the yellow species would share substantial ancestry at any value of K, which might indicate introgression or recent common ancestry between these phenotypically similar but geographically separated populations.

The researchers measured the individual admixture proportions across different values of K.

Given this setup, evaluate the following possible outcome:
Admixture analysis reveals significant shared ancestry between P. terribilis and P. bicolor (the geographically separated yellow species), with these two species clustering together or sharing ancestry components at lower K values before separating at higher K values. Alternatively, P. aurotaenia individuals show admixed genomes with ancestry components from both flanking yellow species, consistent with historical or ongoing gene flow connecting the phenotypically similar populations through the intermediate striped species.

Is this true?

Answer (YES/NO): NO